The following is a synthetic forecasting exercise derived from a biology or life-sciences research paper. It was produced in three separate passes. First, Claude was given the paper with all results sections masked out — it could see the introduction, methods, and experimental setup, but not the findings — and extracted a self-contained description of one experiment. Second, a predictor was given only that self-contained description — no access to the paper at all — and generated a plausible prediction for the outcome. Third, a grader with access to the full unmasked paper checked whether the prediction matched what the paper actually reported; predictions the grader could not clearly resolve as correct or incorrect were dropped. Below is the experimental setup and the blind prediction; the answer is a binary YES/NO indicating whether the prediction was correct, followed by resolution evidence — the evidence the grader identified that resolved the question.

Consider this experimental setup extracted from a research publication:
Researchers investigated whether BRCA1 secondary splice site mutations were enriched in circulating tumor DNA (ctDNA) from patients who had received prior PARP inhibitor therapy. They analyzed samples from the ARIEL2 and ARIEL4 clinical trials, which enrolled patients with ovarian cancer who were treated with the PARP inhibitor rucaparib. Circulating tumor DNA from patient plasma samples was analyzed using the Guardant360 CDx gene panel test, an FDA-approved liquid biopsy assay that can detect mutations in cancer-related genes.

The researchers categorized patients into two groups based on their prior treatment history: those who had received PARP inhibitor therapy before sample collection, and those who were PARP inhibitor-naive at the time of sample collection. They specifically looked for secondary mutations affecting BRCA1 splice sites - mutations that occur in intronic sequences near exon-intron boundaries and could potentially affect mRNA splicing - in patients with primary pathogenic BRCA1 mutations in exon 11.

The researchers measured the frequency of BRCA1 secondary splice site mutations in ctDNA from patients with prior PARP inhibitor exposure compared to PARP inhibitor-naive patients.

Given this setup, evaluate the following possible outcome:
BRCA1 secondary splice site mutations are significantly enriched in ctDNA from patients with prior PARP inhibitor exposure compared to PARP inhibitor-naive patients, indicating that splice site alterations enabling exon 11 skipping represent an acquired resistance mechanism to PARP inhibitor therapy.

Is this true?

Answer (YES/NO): YES